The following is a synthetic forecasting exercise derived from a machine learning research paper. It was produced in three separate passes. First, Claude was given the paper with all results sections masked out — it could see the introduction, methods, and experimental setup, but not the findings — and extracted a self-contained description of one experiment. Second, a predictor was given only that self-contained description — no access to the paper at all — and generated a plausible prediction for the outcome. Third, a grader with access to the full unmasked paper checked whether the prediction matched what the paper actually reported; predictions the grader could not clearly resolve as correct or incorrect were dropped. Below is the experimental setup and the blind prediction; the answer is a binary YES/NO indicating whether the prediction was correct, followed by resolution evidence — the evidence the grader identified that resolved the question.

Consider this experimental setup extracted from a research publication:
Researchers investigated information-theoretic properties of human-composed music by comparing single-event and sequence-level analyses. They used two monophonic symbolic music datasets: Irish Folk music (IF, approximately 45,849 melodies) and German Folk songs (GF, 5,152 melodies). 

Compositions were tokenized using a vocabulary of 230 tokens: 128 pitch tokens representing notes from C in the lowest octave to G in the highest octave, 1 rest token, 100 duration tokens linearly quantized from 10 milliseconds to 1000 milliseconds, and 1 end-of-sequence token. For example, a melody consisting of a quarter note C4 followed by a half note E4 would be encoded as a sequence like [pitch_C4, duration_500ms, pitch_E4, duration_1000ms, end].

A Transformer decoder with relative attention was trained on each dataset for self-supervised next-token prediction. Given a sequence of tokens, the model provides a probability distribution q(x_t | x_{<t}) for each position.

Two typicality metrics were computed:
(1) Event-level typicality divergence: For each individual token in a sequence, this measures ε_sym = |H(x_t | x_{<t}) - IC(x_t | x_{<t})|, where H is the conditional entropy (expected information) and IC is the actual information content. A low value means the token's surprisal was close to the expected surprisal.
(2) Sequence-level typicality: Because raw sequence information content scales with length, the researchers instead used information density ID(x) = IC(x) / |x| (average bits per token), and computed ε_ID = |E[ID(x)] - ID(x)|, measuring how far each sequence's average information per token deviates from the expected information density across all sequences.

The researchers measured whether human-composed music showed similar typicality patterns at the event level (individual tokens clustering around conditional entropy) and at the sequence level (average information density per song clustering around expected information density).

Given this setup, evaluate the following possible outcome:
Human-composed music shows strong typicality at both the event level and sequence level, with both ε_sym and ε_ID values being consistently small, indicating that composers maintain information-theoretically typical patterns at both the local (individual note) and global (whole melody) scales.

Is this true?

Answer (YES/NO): NO